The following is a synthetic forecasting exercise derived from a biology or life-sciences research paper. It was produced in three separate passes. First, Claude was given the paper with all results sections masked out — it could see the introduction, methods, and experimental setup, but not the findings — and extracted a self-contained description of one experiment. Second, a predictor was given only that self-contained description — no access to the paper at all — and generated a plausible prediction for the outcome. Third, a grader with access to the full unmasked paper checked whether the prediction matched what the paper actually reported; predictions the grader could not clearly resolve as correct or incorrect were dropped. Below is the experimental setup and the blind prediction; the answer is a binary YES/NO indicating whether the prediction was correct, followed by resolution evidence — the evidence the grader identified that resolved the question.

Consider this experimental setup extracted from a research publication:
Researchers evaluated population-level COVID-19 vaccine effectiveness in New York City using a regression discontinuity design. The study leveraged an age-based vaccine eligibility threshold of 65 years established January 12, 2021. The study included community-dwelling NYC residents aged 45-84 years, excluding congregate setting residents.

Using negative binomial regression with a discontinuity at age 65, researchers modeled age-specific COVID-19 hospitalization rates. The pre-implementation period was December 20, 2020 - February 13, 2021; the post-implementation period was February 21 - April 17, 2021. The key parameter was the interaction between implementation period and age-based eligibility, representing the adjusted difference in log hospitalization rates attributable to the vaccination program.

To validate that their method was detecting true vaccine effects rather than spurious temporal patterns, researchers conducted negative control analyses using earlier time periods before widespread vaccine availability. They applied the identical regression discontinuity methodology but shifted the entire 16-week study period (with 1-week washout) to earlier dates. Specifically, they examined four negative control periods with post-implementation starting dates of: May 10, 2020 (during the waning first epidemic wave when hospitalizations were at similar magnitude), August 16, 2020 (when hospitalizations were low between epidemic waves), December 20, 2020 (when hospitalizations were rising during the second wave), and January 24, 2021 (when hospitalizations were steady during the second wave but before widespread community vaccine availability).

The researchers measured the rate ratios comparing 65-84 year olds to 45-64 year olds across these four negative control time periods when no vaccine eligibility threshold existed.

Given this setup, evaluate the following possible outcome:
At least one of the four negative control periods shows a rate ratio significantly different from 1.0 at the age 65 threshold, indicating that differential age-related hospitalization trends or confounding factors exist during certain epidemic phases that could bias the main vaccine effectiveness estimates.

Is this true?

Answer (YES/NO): NO